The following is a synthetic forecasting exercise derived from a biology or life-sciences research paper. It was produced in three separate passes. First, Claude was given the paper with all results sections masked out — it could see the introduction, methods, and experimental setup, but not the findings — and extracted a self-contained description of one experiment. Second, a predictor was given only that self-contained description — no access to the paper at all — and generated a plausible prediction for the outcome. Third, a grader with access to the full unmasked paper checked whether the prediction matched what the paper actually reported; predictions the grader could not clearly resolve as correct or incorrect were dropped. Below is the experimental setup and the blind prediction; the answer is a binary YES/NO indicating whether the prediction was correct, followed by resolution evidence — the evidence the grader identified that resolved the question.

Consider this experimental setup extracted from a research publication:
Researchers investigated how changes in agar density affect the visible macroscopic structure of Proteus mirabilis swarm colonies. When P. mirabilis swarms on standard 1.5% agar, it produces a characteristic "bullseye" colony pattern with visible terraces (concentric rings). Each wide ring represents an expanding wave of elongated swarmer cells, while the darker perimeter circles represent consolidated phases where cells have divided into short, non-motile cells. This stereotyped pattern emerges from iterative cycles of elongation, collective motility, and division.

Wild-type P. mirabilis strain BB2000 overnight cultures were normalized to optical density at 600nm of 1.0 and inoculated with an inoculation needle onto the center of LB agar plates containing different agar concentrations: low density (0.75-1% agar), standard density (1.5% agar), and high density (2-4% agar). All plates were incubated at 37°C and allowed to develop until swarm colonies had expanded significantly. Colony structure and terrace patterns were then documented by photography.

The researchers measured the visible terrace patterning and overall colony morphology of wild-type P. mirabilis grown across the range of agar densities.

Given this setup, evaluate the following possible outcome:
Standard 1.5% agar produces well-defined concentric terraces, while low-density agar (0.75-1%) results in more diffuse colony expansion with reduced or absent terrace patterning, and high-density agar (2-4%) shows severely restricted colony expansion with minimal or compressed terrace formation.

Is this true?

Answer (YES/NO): NO